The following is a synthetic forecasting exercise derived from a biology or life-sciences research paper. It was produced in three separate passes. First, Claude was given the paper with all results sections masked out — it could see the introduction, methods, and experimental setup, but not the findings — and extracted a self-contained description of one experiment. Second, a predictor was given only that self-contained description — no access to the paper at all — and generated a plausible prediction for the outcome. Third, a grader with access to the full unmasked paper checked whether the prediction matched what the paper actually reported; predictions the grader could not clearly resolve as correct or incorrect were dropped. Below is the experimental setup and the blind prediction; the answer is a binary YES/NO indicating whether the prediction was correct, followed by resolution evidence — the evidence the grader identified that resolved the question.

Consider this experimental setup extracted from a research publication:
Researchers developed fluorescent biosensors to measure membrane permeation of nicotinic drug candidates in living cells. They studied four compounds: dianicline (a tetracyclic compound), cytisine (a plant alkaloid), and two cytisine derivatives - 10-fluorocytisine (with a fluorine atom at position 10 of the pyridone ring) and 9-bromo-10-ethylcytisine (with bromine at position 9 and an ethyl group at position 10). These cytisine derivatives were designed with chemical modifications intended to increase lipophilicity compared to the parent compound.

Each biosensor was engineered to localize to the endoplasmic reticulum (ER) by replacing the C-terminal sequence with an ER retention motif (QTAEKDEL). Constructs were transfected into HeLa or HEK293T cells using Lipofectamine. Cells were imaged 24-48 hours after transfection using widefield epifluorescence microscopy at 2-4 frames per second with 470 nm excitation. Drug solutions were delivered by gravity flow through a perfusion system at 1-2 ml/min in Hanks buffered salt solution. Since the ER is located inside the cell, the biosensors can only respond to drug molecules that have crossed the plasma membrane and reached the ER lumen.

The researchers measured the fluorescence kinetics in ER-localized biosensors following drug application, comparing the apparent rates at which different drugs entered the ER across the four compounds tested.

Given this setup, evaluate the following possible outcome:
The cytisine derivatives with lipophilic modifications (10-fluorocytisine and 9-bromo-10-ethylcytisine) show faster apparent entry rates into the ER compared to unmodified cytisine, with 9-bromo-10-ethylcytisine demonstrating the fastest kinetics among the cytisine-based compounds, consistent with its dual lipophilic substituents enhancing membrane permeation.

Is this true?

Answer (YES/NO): NO